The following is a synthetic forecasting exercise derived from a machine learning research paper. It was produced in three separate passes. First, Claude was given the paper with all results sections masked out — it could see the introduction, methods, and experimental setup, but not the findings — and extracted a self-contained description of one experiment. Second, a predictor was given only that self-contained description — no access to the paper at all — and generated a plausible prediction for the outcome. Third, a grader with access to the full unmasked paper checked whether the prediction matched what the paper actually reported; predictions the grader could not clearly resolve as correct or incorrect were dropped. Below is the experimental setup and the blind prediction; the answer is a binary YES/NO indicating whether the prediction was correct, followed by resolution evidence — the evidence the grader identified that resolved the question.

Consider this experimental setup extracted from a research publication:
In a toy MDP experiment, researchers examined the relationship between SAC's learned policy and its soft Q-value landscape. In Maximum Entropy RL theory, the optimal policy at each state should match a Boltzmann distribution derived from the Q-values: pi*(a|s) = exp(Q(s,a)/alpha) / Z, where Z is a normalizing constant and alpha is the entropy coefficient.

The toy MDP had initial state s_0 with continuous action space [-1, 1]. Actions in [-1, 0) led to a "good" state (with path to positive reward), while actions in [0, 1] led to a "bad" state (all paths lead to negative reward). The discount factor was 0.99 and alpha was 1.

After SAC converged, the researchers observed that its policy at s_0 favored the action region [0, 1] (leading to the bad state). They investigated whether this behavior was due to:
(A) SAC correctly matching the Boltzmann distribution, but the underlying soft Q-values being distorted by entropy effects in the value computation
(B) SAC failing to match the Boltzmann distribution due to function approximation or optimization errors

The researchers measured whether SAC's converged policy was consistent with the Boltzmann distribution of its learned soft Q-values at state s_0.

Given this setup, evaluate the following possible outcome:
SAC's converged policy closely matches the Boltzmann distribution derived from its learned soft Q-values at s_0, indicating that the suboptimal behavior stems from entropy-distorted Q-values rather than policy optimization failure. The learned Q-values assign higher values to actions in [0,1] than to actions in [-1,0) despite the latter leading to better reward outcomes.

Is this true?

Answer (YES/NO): YES